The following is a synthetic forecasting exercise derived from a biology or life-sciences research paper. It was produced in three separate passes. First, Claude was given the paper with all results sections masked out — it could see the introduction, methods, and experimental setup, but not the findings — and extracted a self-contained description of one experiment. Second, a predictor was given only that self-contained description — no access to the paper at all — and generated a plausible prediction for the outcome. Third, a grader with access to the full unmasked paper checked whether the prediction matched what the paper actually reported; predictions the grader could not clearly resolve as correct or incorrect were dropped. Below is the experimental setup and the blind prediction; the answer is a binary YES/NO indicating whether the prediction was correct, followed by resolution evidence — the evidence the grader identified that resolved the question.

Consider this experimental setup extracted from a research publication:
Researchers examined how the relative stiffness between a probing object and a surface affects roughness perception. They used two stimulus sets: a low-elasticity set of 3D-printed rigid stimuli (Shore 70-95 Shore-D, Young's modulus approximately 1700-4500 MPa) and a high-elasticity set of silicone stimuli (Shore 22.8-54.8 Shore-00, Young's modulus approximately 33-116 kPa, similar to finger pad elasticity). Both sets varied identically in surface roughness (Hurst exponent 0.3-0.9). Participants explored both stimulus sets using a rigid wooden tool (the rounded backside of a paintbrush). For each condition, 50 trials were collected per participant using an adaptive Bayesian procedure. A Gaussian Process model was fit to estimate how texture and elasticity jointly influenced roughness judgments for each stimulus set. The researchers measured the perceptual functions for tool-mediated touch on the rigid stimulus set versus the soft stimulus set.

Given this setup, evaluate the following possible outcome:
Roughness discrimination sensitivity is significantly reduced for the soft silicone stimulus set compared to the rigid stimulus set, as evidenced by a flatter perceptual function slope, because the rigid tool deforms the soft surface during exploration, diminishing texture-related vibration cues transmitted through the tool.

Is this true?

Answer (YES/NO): NO